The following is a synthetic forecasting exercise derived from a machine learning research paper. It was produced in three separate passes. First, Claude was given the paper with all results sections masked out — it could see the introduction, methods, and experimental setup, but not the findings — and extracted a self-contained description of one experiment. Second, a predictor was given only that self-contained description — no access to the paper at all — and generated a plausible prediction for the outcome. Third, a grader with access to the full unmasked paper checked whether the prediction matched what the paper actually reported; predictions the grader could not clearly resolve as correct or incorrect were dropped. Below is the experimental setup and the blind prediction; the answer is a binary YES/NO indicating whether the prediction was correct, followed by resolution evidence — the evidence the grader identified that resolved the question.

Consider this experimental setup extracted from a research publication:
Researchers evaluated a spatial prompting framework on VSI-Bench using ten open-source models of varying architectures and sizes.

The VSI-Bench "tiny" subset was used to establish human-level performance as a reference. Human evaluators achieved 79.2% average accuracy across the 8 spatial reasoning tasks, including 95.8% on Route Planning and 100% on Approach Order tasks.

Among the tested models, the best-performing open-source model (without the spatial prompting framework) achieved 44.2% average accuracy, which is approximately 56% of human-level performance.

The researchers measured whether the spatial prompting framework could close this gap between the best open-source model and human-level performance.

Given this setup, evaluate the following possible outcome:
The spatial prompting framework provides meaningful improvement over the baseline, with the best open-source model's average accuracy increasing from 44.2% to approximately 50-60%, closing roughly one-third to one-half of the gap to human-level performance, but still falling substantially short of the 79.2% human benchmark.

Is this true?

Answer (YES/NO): NO